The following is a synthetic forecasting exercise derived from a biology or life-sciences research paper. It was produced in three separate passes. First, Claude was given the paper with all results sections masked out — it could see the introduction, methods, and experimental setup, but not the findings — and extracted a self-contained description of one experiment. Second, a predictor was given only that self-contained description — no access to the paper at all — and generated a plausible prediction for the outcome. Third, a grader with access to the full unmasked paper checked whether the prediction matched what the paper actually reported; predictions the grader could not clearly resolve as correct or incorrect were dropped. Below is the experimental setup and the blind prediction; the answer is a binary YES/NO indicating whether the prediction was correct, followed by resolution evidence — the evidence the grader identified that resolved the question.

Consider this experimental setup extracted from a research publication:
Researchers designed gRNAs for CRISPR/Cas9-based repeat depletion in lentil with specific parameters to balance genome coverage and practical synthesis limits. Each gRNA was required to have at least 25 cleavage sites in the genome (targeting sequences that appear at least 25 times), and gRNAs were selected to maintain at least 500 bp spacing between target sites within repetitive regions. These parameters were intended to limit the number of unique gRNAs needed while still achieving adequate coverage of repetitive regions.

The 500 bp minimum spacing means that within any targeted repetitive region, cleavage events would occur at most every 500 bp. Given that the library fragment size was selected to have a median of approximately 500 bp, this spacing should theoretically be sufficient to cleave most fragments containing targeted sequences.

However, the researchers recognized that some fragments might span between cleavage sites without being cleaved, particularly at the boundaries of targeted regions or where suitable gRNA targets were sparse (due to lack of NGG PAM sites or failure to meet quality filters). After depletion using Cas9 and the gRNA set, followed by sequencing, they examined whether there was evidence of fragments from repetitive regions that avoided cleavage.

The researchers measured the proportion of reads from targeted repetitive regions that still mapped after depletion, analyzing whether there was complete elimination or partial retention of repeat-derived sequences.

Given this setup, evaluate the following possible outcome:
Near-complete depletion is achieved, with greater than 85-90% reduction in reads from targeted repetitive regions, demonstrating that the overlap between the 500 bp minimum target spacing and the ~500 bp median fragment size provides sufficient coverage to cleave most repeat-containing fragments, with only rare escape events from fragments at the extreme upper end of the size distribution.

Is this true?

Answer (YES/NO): NO